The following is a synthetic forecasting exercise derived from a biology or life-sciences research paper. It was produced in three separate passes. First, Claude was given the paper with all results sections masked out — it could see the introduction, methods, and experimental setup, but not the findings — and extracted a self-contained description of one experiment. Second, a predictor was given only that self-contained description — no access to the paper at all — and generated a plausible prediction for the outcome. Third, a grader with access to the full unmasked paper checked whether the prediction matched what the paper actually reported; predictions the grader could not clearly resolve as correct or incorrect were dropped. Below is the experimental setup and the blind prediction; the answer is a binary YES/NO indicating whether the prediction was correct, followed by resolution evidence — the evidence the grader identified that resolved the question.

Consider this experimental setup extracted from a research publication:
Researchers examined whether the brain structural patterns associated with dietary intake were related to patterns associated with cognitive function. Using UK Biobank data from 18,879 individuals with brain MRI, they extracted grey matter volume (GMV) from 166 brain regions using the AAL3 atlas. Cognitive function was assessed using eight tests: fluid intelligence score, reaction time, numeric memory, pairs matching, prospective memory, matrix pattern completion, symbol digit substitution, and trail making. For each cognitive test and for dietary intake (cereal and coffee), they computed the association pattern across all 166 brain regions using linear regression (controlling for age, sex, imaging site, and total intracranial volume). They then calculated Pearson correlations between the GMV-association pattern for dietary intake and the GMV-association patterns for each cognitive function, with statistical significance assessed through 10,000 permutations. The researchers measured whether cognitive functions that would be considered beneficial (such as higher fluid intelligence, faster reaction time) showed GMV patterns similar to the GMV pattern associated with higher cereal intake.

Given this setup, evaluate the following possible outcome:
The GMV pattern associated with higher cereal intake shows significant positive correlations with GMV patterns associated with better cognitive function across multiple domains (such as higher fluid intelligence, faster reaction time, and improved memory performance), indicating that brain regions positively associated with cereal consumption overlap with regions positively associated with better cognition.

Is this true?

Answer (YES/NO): YES